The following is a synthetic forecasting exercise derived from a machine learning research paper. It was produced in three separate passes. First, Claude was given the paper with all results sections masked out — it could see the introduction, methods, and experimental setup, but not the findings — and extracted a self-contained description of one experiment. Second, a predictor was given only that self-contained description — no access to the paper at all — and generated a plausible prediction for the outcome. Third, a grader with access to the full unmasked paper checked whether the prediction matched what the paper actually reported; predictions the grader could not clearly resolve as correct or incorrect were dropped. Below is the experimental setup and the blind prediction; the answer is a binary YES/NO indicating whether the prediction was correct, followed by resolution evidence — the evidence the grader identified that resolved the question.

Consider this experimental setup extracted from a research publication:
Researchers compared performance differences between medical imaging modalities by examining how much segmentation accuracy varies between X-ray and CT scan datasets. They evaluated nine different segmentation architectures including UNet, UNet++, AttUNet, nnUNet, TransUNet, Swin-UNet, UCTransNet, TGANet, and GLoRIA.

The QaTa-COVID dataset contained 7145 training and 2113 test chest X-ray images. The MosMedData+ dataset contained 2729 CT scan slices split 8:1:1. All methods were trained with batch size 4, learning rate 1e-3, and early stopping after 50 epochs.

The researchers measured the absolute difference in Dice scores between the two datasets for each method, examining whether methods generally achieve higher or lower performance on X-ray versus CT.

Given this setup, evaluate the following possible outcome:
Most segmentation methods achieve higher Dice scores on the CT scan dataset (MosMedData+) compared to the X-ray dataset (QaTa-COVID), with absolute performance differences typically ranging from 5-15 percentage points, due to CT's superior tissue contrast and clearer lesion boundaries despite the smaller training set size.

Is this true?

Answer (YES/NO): NO